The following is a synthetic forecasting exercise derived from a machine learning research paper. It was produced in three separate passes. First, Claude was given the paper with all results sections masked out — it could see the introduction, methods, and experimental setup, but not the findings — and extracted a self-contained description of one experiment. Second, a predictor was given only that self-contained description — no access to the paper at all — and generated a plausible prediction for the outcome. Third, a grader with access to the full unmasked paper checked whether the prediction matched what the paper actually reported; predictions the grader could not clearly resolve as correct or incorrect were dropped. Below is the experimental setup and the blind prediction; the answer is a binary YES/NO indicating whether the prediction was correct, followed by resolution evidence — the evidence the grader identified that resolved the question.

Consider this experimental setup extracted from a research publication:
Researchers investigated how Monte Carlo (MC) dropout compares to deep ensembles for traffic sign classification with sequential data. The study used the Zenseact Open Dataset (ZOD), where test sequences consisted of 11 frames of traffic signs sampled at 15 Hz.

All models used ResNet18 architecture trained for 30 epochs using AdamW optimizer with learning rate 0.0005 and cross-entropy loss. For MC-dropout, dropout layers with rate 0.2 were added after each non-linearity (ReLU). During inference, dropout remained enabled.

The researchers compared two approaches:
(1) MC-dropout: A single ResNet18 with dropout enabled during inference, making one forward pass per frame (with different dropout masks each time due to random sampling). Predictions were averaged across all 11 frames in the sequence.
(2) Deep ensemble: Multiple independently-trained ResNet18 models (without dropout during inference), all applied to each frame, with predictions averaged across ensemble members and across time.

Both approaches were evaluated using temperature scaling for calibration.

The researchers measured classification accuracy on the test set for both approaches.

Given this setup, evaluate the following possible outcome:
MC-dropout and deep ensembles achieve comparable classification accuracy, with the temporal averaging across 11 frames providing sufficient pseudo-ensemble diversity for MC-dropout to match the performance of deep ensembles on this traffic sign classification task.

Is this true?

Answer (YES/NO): NO